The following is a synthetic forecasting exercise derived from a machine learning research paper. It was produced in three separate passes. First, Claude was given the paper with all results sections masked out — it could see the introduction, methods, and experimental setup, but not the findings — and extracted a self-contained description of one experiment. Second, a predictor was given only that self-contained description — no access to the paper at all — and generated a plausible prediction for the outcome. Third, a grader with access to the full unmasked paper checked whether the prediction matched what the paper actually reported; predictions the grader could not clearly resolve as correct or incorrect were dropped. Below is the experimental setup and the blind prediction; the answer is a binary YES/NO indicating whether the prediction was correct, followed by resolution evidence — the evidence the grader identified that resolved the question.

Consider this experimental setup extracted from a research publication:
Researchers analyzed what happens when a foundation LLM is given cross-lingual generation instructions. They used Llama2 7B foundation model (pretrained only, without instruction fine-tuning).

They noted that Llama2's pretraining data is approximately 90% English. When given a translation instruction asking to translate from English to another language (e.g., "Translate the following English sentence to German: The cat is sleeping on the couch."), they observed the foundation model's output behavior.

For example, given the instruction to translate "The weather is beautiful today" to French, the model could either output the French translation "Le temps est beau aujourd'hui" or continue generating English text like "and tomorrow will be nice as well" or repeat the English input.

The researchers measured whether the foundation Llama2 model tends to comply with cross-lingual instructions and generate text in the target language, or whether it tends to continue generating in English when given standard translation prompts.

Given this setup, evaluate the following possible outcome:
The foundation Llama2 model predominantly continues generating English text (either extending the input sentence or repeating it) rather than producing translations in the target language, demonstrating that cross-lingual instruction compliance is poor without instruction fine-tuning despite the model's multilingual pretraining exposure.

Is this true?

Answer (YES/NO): YES